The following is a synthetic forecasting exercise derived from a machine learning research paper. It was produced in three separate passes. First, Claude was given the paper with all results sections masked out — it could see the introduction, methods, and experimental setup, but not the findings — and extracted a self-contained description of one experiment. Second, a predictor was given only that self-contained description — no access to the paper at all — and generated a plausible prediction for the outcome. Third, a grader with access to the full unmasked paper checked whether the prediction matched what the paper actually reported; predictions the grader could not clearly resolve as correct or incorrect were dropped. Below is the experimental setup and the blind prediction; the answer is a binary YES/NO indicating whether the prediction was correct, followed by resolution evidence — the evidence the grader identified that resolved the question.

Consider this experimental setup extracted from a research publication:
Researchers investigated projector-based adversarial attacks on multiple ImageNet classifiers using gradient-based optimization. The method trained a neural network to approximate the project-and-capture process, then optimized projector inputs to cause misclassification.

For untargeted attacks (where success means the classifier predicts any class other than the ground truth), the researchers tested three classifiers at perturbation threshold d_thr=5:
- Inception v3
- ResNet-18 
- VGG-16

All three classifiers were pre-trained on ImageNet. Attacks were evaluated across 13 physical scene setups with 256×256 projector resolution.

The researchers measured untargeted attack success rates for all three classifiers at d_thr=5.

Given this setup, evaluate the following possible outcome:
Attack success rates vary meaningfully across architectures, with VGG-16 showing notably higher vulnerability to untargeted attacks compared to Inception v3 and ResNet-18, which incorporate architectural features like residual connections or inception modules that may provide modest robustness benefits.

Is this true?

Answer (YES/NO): NO